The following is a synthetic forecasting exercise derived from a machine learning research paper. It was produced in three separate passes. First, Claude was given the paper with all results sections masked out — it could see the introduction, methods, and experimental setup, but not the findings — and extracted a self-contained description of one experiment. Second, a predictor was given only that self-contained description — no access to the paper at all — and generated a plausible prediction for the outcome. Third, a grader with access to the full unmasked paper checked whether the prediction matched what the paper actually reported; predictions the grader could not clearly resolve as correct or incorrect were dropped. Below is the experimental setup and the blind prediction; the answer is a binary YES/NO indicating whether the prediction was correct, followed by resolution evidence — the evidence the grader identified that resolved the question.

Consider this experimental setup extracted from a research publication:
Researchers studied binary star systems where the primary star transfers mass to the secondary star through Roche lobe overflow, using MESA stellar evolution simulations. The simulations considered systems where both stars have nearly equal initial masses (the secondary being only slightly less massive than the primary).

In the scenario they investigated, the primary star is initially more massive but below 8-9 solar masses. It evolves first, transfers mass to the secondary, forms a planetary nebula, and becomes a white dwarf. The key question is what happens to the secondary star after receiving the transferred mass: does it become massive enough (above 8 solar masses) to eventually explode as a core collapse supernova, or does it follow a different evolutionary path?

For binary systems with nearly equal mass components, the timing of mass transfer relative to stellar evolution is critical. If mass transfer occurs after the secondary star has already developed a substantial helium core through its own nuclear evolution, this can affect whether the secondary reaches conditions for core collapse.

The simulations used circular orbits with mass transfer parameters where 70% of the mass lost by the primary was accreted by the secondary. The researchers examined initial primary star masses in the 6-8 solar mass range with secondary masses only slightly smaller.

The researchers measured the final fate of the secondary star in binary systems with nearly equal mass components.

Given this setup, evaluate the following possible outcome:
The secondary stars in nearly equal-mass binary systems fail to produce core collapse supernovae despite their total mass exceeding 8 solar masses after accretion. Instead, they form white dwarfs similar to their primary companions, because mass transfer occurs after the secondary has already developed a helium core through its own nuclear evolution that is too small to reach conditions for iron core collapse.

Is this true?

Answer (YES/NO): NO